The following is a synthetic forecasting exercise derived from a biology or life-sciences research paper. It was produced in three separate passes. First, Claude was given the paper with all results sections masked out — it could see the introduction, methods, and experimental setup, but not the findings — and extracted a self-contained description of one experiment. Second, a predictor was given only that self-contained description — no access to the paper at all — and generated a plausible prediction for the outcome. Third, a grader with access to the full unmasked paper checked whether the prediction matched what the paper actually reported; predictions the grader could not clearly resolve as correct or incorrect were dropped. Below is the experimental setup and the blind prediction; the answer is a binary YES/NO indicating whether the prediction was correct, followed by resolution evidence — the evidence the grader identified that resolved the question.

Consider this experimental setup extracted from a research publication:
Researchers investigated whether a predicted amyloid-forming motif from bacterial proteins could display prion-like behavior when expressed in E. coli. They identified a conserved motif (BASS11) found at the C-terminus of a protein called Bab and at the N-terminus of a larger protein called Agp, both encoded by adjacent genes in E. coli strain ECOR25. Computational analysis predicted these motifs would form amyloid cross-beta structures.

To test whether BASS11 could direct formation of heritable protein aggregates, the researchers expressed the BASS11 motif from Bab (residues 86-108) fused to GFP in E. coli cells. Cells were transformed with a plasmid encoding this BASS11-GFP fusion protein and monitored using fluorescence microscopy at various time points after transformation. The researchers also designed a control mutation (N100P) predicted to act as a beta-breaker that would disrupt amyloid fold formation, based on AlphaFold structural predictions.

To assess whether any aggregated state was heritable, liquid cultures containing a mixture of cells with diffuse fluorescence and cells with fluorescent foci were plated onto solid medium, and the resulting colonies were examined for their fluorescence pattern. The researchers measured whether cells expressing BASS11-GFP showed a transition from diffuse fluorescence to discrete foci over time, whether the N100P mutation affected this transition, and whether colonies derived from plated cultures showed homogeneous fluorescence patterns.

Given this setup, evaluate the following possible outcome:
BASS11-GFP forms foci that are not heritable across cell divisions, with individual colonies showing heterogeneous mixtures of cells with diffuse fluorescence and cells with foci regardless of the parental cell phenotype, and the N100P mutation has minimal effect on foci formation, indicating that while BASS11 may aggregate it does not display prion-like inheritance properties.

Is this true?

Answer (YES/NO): NO